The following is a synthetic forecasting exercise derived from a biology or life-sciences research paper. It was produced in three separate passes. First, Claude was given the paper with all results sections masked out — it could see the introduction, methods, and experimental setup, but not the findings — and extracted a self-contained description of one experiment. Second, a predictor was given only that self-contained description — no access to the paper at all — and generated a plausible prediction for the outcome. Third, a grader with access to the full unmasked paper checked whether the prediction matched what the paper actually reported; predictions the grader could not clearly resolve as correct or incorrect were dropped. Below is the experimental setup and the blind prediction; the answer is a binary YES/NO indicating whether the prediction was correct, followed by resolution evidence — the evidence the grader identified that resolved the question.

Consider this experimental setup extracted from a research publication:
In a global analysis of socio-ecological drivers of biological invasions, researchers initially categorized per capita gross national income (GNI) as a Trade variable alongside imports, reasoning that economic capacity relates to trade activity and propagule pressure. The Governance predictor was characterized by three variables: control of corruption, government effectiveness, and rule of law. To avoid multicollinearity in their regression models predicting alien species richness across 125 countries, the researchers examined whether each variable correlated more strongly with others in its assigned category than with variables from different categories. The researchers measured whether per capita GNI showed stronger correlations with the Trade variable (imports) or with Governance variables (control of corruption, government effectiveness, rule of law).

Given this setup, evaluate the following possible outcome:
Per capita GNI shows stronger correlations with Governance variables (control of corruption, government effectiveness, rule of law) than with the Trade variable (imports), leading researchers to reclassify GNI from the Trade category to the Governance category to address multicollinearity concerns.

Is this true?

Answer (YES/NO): NO